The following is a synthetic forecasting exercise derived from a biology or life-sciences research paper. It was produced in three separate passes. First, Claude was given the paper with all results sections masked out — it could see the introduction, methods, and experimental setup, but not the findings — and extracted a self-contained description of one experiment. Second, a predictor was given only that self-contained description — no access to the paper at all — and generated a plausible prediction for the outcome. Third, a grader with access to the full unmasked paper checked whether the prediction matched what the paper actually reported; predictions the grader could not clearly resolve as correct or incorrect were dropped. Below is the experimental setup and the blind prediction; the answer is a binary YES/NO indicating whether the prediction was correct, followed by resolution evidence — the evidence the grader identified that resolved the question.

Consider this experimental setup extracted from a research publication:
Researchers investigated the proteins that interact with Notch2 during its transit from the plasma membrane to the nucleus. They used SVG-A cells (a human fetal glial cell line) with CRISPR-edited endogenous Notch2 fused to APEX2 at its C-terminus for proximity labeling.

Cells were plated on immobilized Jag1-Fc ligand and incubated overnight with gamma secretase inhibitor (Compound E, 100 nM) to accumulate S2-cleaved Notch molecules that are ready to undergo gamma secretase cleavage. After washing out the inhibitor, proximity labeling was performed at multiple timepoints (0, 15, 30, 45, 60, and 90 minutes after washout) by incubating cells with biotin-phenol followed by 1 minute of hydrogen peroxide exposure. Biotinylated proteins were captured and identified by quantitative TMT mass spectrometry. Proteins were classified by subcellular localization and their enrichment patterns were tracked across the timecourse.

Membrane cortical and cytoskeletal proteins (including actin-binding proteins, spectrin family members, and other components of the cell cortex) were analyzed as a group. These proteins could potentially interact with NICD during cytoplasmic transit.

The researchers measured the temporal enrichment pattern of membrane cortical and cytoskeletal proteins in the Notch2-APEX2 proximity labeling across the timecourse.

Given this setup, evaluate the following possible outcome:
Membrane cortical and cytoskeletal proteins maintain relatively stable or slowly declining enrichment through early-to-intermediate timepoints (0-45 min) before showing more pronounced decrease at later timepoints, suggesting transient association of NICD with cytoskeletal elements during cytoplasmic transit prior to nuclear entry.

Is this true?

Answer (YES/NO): NO